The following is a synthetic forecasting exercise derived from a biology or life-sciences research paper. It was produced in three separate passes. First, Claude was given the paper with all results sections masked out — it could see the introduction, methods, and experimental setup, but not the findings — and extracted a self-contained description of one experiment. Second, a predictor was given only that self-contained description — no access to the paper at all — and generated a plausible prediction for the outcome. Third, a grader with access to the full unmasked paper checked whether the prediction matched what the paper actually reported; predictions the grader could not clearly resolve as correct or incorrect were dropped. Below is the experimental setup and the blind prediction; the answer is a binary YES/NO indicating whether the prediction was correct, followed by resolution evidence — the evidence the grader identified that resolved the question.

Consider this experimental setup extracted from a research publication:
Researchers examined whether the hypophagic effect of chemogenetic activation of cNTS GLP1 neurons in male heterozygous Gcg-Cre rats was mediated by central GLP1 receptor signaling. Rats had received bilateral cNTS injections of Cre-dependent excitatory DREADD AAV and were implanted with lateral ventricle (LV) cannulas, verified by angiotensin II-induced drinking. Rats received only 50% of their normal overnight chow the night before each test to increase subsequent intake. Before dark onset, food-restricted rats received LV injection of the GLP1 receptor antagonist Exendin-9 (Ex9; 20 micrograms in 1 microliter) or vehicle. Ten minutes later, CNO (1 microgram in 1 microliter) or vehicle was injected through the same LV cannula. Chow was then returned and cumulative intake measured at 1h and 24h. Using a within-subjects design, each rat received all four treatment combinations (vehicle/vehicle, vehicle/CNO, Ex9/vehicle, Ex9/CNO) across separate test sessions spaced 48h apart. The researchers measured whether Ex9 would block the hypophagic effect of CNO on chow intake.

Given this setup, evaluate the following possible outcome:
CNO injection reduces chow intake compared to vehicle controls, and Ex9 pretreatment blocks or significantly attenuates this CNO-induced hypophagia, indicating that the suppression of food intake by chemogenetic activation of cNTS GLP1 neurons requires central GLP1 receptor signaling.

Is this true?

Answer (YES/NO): YES